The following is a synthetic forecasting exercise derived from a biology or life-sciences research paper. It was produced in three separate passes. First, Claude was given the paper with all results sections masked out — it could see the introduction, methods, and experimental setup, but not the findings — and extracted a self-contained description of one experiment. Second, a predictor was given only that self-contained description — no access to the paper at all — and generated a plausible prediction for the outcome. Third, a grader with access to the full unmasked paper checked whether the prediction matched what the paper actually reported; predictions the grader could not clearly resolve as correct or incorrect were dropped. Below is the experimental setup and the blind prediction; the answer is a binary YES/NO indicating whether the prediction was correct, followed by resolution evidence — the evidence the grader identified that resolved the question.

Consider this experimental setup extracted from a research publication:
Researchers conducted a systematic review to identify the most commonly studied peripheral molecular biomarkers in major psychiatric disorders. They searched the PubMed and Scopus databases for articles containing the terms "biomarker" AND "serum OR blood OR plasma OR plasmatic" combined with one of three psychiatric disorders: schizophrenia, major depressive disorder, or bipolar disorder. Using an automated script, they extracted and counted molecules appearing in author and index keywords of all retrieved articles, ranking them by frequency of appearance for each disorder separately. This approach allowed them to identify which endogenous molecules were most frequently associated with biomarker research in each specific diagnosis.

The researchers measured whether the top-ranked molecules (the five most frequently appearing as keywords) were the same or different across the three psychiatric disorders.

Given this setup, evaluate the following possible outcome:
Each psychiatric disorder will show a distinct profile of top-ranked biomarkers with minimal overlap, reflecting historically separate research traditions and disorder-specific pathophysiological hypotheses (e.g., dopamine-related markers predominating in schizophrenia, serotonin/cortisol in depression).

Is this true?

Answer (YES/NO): NO